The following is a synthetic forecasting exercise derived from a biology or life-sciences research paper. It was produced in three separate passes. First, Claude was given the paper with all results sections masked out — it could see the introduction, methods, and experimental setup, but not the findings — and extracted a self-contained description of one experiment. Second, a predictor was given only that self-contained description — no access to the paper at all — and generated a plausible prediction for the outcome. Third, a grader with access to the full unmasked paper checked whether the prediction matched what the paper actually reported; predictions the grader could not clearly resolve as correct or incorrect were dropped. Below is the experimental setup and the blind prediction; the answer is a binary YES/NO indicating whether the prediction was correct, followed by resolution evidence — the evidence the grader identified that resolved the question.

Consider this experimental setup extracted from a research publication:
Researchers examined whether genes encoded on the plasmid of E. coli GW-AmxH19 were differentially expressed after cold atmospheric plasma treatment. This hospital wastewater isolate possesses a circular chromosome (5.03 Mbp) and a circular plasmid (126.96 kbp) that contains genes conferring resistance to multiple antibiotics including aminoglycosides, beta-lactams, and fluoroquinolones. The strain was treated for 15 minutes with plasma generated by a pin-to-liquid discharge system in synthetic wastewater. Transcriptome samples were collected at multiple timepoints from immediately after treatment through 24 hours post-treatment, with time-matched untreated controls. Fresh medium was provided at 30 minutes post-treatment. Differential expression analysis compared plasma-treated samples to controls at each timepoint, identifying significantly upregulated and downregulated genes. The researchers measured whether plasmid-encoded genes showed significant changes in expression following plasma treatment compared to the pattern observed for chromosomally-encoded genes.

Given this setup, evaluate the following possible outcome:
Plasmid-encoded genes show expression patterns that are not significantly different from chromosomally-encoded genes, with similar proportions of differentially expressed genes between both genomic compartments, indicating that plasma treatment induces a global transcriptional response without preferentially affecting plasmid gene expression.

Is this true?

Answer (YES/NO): NO